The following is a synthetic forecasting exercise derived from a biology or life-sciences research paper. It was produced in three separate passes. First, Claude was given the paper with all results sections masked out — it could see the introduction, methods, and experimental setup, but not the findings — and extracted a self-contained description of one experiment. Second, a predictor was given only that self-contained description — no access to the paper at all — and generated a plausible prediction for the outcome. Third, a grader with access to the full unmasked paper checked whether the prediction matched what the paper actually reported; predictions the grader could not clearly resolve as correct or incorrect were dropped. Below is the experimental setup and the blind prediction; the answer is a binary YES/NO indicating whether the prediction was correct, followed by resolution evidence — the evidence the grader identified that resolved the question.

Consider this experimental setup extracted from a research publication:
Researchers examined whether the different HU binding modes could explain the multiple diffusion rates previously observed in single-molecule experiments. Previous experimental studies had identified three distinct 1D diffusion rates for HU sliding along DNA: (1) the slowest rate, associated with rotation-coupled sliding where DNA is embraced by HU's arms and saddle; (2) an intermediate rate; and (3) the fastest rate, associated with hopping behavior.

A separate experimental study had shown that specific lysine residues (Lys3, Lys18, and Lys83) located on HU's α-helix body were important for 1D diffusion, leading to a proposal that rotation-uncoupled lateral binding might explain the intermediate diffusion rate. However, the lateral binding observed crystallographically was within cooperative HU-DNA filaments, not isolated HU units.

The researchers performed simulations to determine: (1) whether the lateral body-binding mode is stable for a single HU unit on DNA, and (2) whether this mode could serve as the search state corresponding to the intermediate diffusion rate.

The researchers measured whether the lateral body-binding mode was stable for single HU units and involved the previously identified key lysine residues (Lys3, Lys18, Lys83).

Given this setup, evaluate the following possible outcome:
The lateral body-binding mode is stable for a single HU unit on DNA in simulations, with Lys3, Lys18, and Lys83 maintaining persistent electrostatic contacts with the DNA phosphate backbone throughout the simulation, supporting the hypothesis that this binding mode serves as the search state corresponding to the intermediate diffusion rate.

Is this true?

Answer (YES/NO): YES